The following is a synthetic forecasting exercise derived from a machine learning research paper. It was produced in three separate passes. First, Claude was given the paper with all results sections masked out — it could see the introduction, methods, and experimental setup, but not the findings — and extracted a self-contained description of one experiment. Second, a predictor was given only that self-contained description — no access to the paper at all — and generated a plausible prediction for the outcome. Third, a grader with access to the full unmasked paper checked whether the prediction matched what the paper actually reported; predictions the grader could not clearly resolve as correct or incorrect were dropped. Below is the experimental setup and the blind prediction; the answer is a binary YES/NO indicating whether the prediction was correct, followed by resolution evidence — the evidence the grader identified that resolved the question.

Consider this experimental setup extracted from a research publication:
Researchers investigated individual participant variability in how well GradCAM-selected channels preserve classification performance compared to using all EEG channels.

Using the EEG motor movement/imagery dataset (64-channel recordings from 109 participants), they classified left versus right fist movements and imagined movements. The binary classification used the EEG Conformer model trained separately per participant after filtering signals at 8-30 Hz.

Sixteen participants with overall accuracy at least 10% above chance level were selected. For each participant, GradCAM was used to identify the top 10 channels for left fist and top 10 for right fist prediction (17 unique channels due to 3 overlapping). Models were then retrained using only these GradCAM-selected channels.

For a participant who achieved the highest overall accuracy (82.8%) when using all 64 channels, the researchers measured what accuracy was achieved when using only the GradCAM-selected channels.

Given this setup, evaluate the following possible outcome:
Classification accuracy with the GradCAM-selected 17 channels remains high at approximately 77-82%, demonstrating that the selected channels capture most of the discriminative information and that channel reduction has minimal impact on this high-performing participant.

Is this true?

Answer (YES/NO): NO